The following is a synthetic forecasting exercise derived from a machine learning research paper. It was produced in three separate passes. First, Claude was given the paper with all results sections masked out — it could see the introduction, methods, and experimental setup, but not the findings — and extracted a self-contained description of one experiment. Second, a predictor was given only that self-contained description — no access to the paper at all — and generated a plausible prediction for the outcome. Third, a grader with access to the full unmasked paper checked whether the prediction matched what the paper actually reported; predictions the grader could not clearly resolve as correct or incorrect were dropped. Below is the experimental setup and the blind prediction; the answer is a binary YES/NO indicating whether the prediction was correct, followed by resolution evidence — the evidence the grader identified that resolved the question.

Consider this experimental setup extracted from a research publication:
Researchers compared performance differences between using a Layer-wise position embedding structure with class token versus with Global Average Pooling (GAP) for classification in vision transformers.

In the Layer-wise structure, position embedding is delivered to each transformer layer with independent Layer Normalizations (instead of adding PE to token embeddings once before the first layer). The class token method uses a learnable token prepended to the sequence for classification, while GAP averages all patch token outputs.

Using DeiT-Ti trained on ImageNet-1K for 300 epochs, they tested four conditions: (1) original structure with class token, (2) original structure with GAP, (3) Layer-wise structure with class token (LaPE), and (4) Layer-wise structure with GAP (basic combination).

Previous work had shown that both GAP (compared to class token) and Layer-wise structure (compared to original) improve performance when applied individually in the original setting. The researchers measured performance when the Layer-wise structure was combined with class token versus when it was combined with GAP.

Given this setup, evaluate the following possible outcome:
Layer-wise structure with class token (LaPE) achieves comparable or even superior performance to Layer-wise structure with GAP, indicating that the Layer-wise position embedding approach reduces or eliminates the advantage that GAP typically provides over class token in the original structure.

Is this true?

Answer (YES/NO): YES